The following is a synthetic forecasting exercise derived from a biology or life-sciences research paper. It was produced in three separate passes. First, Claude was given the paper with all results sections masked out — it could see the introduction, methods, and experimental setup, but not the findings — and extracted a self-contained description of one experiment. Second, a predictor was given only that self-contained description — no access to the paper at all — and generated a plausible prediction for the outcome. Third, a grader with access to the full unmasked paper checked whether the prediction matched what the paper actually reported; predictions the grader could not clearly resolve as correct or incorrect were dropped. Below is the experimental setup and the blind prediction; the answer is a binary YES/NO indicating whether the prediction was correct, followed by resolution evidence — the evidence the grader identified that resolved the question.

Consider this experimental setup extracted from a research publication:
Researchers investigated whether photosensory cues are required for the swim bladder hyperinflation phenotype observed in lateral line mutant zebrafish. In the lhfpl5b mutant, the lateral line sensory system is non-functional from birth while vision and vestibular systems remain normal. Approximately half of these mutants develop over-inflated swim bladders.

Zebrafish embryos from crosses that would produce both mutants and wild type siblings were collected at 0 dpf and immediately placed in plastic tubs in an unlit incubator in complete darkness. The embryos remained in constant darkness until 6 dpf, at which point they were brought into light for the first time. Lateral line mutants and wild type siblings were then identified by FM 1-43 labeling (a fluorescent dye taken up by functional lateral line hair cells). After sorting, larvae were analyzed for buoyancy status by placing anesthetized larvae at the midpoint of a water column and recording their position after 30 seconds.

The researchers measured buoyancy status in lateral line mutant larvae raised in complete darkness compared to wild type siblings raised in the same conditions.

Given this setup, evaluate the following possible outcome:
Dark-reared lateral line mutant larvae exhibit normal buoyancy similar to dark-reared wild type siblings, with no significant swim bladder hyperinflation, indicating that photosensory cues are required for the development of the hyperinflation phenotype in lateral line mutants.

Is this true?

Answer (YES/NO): NO